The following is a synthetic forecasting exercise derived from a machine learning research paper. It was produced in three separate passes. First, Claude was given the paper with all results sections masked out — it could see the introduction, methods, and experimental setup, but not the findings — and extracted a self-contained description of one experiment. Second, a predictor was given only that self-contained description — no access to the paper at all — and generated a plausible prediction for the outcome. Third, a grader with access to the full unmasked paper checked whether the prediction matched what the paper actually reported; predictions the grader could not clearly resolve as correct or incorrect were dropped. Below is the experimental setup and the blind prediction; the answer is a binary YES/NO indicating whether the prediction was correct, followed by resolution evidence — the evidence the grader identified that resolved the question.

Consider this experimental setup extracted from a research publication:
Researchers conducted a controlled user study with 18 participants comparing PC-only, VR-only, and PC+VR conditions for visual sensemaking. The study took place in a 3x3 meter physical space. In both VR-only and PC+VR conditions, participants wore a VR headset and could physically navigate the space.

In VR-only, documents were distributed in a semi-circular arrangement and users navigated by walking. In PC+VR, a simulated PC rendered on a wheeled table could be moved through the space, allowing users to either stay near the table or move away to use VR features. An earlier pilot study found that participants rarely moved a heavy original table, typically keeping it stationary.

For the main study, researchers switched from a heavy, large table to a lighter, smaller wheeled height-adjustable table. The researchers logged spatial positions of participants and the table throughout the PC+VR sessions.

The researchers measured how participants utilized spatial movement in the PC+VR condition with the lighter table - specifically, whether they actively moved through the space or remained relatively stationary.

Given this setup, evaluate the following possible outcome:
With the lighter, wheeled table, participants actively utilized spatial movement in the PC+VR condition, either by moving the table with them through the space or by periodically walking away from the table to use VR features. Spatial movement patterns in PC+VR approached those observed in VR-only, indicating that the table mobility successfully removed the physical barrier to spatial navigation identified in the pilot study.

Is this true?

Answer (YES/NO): NO